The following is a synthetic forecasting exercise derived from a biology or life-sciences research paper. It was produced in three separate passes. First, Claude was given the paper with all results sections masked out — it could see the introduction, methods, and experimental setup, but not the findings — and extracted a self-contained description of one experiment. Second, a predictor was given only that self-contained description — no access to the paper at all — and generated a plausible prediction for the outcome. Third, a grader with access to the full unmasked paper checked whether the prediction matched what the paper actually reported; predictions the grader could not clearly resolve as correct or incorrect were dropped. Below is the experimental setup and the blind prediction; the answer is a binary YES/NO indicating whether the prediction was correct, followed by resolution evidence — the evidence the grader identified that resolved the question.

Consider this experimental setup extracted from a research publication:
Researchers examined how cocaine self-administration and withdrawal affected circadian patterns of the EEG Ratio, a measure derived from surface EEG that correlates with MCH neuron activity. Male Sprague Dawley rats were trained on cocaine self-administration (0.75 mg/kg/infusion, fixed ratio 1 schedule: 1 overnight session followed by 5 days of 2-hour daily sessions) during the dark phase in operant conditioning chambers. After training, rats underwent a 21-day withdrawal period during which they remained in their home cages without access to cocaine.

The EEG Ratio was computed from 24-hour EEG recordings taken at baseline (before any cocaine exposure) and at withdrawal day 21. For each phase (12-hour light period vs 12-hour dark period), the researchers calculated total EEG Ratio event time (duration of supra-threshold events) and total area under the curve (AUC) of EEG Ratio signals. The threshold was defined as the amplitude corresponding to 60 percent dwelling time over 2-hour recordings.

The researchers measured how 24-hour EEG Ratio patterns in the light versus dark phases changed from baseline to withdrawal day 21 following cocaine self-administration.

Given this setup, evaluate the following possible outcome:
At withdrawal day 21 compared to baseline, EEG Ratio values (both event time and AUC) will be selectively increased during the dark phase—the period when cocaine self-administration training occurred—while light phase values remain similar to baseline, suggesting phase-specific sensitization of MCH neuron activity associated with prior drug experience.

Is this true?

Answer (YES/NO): NO